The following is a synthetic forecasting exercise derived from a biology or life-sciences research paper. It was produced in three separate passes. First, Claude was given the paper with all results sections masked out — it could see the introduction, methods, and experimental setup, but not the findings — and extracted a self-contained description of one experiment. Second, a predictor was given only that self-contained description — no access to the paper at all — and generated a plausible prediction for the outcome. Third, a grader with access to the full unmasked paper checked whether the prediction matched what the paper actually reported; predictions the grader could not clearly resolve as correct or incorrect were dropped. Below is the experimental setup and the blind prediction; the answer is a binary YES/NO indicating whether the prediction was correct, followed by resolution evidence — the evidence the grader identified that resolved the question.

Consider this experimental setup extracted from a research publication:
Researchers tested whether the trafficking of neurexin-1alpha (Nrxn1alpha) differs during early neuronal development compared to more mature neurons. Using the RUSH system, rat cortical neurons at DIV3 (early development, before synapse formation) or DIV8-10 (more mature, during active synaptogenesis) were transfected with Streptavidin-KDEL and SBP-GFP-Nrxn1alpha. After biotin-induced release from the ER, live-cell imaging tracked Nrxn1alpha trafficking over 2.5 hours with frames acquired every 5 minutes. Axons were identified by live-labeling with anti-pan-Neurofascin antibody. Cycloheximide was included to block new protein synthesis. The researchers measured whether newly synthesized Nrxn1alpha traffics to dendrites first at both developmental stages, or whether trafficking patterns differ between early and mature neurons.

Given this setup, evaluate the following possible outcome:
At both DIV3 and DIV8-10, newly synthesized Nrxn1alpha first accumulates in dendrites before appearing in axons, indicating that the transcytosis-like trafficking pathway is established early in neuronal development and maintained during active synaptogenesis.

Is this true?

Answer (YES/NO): NO